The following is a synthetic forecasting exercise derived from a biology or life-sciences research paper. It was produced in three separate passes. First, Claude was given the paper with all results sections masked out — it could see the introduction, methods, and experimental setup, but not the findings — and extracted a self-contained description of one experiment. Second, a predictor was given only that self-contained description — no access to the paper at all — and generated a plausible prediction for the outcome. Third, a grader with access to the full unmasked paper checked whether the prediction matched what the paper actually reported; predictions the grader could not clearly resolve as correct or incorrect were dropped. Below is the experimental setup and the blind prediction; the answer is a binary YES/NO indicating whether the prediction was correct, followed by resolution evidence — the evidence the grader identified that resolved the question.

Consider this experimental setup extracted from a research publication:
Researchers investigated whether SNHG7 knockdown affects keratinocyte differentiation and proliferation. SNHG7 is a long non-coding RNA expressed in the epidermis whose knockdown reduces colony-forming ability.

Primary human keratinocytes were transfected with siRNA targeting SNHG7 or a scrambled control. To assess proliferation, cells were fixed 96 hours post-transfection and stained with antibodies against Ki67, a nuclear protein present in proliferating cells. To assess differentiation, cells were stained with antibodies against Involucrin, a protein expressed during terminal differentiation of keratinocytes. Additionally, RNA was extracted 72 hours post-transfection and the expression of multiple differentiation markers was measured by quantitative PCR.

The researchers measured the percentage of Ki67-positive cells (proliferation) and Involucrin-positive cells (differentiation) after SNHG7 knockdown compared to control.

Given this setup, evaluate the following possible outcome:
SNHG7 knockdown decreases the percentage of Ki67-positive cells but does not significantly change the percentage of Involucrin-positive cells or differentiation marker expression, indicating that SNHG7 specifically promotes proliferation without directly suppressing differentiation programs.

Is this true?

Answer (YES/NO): NO